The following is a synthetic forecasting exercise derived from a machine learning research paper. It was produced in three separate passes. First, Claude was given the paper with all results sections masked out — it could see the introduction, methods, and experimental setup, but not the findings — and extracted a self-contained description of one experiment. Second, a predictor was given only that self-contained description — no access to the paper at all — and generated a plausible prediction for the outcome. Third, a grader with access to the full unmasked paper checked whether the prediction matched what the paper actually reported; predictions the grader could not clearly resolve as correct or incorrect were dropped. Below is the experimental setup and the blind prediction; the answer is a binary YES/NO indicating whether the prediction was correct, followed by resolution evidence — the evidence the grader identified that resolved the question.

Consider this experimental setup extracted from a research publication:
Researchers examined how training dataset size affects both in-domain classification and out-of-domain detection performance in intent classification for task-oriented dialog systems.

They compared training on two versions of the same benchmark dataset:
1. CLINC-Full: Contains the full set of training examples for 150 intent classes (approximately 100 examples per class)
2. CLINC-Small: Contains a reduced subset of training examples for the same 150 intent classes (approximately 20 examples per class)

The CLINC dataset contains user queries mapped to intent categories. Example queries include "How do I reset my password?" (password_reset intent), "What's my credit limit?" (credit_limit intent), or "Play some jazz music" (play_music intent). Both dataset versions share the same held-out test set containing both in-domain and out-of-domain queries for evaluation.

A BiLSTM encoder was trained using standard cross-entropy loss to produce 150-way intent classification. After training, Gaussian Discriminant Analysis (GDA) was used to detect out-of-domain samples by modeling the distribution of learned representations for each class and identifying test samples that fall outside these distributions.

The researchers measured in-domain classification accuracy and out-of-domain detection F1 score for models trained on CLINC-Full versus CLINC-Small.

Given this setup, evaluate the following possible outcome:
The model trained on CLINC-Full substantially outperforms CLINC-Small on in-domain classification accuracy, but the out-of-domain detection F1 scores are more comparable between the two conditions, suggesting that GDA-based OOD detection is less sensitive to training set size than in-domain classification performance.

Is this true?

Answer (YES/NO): NO